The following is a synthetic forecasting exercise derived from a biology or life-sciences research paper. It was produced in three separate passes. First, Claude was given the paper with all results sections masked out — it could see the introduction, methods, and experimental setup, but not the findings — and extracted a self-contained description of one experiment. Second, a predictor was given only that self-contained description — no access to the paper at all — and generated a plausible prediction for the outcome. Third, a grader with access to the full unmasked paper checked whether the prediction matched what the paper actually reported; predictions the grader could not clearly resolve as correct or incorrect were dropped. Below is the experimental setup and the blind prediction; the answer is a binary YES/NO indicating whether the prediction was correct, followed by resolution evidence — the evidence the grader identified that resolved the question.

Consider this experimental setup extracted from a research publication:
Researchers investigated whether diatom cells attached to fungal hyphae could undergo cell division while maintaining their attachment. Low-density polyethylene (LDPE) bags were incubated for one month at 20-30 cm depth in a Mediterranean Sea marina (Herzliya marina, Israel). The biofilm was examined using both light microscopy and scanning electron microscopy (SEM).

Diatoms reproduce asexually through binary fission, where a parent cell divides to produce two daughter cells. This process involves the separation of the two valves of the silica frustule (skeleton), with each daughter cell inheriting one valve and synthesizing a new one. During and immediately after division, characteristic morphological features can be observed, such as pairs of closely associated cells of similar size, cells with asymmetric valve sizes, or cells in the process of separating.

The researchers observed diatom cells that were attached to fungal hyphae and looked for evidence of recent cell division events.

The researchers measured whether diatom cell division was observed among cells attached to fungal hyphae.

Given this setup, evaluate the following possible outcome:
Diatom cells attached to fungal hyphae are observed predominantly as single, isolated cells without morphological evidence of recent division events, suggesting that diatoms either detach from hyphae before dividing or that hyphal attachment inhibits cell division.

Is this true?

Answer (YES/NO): NO